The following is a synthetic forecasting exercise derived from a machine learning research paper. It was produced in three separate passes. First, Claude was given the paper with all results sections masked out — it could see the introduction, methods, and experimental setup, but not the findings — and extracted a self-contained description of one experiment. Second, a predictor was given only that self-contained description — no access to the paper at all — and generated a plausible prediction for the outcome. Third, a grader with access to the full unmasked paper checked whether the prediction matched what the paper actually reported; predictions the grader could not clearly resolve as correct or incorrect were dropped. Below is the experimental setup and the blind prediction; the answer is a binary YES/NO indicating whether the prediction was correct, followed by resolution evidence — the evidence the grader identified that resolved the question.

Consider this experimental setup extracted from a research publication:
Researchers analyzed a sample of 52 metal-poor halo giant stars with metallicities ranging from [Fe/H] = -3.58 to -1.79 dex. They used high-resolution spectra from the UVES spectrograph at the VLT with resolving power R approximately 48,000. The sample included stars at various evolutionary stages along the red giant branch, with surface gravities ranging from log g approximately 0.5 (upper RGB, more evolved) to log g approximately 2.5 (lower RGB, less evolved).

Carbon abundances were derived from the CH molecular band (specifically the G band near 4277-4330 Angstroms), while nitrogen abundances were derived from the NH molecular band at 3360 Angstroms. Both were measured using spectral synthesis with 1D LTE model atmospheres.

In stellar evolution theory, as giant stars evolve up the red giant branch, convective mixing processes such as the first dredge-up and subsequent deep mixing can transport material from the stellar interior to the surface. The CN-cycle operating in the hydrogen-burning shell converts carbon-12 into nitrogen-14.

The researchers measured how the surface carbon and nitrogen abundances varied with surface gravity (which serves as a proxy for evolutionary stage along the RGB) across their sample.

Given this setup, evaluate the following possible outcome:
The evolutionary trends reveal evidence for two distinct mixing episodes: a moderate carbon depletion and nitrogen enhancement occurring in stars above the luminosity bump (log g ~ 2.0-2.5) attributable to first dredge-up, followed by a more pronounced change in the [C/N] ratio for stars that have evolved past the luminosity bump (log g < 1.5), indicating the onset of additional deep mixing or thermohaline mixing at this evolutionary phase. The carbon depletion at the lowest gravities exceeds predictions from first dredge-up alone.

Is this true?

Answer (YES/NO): NO